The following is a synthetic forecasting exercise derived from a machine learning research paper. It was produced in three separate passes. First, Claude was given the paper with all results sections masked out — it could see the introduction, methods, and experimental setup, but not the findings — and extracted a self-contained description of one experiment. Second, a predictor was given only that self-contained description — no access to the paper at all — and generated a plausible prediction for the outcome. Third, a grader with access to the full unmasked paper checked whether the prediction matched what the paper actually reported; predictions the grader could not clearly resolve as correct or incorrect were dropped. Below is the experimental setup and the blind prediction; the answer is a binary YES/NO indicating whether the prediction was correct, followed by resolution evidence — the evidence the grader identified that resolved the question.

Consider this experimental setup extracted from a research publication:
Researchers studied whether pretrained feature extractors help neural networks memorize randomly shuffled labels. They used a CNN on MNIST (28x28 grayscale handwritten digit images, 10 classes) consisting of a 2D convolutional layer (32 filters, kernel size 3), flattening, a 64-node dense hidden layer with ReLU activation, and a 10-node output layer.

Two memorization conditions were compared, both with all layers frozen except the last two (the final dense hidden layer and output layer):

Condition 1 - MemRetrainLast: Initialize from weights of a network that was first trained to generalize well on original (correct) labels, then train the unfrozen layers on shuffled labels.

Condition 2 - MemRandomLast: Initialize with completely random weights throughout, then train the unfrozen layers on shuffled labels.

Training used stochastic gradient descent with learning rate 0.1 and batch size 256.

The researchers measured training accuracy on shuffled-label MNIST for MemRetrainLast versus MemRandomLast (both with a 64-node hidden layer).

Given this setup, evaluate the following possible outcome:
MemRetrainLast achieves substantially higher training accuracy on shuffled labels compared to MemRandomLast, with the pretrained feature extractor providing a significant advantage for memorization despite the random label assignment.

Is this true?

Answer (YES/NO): NO